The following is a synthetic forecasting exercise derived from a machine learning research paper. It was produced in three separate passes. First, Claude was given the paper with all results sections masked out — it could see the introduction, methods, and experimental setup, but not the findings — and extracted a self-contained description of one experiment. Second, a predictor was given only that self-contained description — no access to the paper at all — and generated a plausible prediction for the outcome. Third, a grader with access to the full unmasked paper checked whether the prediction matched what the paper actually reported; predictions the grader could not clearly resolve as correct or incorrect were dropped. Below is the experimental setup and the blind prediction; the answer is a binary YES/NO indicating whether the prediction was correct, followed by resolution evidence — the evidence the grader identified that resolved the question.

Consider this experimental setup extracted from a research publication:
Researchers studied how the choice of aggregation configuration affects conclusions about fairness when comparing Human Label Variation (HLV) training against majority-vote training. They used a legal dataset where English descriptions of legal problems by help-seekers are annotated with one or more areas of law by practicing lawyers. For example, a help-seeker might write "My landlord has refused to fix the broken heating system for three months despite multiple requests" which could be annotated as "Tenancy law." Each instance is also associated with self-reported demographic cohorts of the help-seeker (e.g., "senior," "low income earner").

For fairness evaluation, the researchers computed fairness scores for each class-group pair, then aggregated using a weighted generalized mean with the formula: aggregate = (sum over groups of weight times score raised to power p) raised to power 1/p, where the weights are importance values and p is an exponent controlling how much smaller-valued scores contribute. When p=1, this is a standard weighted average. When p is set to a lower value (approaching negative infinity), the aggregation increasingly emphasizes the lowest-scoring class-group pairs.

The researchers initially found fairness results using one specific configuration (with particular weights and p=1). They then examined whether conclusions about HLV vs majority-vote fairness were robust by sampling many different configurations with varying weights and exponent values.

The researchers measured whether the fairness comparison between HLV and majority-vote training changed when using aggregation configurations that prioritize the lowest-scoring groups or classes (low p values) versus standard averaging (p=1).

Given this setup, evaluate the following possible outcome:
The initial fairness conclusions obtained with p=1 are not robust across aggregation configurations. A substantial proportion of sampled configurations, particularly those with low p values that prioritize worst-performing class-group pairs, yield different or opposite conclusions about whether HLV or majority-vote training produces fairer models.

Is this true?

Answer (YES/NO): YES